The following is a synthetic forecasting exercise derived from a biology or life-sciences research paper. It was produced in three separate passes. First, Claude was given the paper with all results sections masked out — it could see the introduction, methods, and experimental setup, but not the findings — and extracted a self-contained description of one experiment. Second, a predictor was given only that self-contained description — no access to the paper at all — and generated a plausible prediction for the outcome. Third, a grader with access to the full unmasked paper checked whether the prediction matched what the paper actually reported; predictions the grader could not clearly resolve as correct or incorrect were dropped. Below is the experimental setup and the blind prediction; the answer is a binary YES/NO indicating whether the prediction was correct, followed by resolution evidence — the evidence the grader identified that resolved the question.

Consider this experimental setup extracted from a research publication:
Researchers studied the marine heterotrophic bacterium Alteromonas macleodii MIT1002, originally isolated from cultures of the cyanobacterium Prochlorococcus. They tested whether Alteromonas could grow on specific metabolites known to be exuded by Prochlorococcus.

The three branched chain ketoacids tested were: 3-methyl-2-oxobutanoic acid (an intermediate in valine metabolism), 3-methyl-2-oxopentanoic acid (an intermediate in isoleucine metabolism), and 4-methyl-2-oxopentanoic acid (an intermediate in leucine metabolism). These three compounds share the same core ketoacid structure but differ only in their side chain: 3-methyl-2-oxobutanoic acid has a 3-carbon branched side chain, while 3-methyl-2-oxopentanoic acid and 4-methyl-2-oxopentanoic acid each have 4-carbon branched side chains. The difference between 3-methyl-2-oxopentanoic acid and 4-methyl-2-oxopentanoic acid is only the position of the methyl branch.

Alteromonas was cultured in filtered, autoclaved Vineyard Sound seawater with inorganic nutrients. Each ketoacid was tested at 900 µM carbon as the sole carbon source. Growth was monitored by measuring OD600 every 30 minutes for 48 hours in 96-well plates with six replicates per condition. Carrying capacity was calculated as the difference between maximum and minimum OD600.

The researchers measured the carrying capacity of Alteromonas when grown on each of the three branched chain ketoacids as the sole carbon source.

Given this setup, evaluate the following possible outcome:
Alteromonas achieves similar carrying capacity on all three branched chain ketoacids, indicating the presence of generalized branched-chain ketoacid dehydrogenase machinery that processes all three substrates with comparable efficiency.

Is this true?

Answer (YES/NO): NO